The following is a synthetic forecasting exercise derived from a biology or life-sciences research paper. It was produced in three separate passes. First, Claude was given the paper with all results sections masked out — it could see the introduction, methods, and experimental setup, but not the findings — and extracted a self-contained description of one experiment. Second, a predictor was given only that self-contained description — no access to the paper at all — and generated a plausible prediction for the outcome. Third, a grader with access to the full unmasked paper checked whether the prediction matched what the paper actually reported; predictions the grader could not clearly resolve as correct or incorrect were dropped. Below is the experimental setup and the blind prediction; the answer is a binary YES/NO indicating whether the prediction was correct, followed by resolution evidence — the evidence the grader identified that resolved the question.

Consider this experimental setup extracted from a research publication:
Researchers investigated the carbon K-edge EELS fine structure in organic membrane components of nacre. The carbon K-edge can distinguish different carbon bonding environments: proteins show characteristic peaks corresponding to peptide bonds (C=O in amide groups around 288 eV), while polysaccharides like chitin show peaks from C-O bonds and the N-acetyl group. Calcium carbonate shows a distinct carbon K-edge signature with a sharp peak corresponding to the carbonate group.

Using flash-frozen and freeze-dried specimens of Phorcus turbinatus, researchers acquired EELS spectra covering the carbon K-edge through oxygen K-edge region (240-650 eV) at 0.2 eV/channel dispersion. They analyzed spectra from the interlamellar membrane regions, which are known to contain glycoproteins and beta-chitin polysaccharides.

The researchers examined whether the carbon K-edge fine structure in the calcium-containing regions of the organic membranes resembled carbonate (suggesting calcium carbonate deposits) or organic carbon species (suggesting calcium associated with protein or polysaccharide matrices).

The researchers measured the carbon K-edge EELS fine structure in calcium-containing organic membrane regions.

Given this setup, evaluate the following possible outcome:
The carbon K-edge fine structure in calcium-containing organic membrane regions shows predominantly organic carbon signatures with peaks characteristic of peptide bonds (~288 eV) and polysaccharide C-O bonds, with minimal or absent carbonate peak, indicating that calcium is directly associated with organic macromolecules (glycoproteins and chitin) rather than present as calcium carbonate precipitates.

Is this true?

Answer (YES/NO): NO